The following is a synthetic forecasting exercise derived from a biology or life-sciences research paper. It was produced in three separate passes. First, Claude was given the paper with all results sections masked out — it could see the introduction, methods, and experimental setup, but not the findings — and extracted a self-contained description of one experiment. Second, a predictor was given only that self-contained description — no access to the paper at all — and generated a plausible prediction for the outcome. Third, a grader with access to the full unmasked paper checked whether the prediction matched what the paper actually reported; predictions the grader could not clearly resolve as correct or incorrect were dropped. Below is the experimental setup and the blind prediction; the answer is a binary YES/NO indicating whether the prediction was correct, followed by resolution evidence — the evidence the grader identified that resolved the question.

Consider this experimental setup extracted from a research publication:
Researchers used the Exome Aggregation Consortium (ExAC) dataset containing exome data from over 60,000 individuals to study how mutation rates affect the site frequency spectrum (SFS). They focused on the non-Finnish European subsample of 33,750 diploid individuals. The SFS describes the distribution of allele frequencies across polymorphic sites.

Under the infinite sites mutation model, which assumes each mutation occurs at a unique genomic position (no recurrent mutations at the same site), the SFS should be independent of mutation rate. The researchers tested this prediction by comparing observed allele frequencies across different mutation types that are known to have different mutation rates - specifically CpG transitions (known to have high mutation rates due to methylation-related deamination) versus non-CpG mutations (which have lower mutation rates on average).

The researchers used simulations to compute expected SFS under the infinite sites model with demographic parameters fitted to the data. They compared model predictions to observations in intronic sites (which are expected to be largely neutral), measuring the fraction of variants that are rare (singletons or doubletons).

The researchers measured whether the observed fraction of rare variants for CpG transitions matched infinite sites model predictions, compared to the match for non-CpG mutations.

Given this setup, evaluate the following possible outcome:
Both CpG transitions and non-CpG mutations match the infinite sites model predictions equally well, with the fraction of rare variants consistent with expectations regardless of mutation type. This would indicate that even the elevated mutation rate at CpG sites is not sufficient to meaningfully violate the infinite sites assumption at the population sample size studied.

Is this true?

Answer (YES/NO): NO